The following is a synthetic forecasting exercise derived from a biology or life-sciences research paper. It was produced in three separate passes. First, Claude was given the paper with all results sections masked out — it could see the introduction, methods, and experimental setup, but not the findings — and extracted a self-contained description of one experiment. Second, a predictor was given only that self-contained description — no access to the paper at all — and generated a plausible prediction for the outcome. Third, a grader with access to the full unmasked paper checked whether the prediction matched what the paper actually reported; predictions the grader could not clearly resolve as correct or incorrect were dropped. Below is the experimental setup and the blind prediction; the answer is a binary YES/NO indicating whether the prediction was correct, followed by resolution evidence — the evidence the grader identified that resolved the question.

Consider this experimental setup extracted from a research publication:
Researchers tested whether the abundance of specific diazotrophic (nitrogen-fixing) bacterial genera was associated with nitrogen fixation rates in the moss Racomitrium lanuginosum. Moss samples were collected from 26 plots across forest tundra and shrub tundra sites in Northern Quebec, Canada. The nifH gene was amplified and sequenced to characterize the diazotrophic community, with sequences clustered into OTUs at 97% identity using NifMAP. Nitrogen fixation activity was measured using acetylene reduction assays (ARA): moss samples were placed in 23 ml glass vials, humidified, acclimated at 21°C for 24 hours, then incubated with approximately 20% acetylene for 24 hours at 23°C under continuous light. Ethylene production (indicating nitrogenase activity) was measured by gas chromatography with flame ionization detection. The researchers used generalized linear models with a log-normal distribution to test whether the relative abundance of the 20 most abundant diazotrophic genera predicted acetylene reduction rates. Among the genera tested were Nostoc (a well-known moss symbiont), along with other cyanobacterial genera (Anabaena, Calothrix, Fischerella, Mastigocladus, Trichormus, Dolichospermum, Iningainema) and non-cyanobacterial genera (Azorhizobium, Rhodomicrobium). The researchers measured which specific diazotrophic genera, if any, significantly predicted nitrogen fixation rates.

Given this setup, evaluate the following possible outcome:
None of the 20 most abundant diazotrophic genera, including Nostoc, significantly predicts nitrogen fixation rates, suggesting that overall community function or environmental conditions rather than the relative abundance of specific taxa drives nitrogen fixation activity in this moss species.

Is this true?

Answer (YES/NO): NO